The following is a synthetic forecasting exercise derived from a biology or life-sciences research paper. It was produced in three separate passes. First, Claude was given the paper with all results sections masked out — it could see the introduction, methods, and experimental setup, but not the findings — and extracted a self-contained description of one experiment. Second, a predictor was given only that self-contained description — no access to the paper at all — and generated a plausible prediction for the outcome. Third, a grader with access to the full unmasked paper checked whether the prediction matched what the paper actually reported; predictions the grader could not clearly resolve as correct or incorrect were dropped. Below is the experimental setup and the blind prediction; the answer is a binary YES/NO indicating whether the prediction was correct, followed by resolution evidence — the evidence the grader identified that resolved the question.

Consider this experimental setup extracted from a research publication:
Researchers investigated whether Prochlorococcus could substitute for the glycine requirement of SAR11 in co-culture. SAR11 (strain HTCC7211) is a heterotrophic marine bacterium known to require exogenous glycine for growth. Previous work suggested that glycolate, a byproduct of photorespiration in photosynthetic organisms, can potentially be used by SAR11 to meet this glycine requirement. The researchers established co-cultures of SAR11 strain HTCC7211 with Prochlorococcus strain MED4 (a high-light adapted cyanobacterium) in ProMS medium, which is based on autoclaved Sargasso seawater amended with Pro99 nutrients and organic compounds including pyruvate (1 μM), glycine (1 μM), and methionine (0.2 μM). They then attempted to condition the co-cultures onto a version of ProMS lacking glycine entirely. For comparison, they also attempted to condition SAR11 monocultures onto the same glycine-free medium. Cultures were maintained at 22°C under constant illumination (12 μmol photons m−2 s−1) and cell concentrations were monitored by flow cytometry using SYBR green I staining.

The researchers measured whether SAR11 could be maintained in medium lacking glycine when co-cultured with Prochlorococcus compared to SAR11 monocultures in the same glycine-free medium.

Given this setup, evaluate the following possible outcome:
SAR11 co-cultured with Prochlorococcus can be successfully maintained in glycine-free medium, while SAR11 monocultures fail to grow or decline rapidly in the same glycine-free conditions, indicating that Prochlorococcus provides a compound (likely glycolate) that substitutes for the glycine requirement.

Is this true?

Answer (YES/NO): NO